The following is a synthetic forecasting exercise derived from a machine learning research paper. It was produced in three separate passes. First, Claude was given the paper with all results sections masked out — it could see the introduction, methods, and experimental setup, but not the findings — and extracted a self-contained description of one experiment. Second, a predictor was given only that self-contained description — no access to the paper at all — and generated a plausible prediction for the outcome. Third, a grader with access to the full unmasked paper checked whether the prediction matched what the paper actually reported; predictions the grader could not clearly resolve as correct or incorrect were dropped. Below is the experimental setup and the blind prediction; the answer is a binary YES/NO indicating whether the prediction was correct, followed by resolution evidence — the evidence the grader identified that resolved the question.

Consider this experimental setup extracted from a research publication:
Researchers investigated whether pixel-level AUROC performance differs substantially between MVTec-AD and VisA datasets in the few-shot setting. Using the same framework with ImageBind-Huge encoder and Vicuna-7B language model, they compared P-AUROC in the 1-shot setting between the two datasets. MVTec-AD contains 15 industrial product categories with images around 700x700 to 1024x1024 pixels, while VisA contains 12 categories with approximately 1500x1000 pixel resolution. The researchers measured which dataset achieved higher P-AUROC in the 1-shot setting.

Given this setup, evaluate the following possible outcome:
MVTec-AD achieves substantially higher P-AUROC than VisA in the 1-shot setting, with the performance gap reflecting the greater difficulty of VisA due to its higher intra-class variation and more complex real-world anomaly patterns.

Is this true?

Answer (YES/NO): NO